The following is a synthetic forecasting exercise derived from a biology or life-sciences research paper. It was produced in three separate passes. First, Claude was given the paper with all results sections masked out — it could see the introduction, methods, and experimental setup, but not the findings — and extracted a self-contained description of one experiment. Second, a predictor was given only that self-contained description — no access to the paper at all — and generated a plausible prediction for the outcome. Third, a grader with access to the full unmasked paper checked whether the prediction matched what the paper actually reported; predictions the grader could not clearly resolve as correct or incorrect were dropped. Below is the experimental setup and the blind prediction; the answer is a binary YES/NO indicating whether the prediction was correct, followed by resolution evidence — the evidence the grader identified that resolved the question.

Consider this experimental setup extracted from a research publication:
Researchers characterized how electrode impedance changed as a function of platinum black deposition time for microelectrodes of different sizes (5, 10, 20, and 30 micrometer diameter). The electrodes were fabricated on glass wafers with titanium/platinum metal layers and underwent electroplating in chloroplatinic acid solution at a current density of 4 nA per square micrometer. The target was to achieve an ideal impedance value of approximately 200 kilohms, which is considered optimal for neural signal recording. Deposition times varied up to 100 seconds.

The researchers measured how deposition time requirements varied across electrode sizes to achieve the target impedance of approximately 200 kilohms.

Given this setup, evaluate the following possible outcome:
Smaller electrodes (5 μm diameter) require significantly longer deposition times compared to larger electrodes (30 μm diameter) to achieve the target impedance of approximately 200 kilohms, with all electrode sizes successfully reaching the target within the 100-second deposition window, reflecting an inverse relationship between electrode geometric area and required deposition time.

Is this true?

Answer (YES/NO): YES